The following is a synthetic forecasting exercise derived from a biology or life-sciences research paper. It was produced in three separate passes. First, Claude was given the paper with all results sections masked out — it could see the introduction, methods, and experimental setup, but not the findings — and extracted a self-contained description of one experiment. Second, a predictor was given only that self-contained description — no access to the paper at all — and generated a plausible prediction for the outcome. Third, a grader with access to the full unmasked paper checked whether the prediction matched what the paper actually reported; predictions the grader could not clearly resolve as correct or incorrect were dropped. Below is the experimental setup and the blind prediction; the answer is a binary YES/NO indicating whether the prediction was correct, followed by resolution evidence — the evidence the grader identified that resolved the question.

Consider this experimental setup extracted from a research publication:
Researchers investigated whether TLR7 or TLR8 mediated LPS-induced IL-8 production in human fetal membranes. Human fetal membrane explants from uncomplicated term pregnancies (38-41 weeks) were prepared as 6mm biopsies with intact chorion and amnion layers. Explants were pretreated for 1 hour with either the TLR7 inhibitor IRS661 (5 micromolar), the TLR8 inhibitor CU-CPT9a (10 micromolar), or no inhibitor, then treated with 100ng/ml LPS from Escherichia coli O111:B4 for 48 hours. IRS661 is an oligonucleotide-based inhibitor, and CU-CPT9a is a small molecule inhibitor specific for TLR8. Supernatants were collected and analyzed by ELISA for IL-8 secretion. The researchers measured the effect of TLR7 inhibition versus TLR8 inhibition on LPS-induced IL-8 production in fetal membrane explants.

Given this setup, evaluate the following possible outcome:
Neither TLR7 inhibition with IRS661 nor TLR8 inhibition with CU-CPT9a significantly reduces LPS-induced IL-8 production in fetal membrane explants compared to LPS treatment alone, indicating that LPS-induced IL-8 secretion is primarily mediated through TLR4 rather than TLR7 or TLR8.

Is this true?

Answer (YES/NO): NO